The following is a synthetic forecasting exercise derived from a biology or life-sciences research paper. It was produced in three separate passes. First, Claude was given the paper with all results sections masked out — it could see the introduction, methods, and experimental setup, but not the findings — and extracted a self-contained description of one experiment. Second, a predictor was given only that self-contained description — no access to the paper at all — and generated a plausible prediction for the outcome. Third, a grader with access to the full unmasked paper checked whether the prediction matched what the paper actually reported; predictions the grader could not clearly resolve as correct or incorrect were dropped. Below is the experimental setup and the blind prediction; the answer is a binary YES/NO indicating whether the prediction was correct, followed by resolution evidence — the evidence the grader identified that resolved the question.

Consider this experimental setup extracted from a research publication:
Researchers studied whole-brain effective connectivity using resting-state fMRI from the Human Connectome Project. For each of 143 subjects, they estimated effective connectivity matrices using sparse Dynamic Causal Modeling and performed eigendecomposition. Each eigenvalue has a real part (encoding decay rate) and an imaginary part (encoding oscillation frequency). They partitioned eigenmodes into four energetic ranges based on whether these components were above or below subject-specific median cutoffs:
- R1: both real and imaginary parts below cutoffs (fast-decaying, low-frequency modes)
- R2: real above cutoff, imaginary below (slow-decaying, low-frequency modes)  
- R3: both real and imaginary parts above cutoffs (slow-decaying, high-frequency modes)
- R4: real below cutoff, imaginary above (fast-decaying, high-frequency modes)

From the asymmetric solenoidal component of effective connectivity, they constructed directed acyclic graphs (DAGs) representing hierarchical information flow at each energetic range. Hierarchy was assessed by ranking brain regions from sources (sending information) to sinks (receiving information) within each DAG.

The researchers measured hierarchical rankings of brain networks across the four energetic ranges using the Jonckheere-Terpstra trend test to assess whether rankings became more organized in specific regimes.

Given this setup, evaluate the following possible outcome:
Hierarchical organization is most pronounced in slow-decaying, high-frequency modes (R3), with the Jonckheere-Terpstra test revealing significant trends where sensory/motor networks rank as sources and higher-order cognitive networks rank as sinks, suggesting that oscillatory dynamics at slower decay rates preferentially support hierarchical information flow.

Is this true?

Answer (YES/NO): NO